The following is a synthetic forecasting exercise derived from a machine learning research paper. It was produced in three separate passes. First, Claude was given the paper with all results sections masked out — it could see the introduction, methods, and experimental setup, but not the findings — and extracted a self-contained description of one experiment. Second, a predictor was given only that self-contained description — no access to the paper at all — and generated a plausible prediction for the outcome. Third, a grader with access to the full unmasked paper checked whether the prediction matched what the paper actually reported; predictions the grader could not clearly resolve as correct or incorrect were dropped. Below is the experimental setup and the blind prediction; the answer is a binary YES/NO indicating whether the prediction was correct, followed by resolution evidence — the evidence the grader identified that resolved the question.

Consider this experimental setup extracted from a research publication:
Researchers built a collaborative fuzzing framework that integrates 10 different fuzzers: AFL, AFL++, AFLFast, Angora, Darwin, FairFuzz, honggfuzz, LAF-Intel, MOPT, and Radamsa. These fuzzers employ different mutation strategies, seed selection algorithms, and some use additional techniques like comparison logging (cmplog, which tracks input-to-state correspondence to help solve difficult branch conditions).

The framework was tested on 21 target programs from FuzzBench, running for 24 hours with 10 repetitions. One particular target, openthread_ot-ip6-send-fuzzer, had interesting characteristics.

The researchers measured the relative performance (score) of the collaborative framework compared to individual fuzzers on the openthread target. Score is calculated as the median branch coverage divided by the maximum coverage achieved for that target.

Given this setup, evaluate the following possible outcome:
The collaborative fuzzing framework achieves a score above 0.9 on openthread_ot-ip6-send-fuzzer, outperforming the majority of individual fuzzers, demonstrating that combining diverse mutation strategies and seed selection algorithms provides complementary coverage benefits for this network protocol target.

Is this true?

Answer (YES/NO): NO